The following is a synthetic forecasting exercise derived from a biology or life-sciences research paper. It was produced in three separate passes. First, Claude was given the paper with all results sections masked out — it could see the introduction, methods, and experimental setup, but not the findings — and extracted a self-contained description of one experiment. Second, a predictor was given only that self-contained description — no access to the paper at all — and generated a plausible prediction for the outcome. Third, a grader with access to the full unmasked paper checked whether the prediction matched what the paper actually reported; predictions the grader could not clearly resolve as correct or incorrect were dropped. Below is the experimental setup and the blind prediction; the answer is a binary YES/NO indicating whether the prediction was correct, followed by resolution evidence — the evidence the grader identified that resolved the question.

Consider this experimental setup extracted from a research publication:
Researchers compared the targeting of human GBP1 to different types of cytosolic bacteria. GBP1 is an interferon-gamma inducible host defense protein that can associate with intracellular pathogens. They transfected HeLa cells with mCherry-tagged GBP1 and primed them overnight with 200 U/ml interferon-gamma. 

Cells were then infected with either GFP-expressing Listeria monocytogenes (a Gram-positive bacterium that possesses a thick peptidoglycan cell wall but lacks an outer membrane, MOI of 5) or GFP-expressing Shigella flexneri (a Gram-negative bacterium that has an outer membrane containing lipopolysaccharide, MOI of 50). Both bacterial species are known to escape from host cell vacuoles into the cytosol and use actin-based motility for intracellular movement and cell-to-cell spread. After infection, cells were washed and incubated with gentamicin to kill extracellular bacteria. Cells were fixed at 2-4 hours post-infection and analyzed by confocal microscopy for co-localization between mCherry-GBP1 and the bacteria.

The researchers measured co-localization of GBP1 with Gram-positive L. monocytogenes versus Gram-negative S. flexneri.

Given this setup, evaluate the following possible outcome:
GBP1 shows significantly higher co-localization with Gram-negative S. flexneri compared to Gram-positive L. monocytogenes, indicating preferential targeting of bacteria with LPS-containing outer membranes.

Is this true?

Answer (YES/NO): YES